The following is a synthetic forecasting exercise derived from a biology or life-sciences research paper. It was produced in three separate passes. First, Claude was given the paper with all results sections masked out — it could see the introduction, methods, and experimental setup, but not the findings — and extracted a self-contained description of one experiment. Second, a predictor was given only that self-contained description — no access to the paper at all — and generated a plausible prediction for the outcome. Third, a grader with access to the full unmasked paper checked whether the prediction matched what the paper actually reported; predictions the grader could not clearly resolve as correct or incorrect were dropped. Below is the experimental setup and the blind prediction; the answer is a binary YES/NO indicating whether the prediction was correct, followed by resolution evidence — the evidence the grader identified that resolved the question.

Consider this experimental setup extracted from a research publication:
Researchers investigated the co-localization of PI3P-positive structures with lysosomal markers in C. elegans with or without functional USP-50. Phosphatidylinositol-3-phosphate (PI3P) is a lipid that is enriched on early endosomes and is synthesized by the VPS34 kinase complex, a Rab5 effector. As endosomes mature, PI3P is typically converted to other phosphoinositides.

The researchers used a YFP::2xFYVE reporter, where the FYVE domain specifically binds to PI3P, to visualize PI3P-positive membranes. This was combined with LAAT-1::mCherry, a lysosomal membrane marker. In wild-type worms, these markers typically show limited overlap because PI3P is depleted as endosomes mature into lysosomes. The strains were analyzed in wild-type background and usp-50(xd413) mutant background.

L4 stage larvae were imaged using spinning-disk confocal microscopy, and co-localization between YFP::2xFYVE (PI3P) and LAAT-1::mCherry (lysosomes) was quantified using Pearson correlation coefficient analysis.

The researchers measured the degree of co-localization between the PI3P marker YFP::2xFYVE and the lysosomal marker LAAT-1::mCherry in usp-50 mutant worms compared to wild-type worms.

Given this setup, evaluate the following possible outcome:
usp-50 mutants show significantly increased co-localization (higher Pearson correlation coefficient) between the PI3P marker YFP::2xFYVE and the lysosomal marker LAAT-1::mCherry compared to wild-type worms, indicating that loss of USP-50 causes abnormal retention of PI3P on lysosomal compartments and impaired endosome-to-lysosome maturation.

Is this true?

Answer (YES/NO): NO